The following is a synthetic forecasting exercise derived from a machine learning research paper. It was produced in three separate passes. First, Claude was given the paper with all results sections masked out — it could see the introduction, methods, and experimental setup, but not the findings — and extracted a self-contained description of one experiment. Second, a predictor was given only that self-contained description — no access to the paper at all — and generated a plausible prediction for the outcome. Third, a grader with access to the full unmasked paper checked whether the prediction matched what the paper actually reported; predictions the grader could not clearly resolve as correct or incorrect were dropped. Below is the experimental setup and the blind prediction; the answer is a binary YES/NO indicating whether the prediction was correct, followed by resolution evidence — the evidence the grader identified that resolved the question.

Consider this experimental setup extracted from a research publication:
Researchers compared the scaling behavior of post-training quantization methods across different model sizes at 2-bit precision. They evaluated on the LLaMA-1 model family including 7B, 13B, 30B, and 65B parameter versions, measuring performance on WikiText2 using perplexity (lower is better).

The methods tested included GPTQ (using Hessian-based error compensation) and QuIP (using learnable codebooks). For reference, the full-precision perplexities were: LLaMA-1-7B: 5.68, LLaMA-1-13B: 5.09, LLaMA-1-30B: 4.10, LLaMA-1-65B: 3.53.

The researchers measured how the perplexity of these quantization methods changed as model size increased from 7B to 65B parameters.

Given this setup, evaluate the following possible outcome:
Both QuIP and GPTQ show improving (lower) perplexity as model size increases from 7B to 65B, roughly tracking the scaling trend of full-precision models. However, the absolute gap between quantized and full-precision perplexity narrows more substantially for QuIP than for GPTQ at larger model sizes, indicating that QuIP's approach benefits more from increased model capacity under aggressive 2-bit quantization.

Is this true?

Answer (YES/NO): NO